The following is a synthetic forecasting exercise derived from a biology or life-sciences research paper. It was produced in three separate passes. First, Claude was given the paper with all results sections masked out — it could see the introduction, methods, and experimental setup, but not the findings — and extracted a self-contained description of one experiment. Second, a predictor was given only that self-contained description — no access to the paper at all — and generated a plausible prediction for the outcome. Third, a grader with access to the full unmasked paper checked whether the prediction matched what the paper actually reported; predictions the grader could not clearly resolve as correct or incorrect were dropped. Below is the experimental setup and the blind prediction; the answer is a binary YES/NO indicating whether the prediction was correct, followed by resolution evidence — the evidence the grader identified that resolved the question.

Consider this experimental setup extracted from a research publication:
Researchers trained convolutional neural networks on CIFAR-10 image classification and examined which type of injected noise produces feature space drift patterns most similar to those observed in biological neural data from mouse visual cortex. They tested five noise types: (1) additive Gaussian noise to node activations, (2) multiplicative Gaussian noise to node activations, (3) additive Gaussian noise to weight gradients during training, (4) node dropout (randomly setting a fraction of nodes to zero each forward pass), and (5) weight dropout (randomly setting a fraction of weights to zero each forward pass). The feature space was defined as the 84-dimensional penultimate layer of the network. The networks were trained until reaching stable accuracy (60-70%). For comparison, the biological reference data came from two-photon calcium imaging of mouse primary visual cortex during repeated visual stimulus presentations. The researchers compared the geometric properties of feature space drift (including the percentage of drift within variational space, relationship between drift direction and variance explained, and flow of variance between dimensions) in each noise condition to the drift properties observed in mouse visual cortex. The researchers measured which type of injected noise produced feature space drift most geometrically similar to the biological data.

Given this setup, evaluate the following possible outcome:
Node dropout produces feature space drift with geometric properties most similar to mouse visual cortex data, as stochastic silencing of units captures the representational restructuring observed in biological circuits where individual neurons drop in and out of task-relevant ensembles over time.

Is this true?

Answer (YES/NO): YES